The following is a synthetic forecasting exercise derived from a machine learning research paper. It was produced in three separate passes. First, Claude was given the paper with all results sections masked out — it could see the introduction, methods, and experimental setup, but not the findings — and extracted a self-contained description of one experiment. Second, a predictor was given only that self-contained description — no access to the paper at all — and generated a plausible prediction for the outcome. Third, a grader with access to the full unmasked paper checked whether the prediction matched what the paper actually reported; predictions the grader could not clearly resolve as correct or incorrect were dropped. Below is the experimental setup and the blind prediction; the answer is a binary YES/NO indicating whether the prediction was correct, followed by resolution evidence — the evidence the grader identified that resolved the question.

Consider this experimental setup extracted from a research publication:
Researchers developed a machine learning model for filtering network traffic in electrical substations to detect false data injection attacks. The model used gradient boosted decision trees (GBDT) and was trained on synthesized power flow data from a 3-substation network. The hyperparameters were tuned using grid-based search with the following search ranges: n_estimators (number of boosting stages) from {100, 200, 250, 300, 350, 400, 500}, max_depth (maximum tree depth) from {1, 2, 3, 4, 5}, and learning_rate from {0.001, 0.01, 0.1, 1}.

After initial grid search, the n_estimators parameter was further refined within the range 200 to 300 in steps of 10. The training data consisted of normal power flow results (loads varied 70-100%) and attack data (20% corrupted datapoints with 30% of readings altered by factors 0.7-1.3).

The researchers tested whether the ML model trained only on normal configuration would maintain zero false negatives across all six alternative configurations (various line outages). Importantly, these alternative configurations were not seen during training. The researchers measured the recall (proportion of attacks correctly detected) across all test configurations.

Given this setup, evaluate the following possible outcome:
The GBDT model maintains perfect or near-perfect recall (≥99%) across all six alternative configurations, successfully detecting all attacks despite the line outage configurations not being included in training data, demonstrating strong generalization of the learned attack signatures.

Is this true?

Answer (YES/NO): YES